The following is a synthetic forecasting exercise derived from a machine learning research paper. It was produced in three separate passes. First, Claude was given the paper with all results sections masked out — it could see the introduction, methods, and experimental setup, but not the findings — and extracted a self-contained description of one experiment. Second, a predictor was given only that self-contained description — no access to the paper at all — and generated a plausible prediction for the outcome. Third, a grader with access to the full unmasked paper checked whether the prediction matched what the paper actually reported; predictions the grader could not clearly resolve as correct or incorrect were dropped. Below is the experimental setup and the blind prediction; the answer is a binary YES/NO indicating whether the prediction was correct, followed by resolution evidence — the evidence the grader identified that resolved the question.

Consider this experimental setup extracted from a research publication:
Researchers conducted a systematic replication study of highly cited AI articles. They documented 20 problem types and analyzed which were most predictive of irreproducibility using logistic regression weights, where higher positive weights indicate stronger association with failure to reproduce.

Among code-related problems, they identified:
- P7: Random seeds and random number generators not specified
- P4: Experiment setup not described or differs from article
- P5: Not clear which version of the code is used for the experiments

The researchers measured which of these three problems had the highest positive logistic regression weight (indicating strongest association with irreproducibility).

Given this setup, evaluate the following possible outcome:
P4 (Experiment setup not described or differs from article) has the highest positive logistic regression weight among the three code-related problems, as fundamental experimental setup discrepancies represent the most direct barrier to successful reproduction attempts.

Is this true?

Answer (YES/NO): NO